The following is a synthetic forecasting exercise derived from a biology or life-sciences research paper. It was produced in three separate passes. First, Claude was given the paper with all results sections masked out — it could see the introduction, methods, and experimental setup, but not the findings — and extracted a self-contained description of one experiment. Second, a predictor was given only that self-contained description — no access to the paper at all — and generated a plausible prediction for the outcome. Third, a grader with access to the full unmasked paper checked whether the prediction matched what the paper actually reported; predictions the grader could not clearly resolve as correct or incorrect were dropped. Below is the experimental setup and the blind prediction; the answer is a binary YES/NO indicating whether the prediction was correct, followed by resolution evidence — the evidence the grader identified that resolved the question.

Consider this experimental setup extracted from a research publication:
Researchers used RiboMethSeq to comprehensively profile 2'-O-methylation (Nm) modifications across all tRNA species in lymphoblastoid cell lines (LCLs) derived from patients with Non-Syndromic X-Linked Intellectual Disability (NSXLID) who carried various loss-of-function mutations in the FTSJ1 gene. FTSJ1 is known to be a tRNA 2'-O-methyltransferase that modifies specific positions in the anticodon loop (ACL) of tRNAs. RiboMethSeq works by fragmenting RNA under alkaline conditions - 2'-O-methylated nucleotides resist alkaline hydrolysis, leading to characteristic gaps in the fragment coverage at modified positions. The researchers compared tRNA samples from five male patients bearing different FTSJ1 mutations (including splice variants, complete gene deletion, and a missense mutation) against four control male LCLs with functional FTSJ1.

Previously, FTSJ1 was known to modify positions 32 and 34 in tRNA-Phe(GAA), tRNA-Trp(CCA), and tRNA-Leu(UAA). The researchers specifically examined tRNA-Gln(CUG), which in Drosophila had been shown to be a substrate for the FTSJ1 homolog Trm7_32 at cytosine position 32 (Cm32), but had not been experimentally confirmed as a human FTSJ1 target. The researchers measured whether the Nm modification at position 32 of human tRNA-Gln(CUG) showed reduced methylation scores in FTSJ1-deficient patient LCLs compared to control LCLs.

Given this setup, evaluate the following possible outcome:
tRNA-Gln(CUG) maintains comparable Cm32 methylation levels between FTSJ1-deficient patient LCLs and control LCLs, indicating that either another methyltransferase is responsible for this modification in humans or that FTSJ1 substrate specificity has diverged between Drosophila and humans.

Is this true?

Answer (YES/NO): NO